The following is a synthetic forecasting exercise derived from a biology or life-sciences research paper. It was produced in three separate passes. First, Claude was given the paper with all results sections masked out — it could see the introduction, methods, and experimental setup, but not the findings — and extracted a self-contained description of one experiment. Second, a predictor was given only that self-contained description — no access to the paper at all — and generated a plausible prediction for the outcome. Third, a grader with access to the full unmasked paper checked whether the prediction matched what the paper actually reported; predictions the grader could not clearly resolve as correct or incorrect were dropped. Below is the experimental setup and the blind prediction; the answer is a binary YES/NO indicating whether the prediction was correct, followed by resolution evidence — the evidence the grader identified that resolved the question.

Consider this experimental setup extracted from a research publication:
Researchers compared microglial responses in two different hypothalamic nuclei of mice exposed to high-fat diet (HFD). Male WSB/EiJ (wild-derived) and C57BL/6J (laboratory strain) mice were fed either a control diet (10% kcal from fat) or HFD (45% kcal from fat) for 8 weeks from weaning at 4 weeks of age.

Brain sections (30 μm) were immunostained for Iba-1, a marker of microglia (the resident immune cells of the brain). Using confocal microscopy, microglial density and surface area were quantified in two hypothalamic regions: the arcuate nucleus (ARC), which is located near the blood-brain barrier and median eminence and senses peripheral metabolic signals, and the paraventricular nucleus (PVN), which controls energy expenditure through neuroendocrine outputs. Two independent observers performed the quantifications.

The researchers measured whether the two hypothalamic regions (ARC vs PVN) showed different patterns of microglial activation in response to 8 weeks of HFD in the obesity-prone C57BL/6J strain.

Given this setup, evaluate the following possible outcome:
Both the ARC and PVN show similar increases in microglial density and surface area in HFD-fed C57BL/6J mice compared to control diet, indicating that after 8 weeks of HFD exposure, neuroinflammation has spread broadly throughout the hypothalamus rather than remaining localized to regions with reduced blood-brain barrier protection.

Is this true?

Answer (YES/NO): NO